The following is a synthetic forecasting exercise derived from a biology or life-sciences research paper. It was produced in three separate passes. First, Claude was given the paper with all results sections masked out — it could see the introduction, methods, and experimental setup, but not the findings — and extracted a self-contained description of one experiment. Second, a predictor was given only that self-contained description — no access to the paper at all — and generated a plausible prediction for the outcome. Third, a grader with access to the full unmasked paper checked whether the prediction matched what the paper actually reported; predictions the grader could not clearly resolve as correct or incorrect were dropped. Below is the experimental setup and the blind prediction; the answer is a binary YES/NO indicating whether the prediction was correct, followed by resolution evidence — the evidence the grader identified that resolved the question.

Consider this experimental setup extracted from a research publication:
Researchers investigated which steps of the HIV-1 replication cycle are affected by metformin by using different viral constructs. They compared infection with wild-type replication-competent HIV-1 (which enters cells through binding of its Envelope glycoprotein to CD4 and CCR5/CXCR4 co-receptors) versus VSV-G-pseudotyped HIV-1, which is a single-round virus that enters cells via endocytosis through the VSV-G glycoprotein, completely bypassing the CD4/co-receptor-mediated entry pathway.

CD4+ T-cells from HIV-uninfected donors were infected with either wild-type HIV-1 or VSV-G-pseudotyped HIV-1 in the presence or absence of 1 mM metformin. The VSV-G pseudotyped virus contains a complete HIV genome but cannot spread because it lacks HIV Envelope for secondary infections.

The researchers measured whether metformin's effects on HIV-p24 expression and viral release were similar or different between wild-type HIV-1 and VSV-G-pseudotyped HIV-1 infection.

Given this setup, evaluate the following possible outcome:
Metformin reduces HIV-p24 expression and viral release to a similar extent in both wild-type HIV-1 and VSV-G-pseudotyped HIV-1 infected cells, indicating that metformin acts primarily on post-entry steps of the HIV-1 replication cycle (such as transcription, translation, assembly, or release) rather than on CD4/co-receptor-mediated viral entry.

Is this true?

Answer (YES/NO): NO